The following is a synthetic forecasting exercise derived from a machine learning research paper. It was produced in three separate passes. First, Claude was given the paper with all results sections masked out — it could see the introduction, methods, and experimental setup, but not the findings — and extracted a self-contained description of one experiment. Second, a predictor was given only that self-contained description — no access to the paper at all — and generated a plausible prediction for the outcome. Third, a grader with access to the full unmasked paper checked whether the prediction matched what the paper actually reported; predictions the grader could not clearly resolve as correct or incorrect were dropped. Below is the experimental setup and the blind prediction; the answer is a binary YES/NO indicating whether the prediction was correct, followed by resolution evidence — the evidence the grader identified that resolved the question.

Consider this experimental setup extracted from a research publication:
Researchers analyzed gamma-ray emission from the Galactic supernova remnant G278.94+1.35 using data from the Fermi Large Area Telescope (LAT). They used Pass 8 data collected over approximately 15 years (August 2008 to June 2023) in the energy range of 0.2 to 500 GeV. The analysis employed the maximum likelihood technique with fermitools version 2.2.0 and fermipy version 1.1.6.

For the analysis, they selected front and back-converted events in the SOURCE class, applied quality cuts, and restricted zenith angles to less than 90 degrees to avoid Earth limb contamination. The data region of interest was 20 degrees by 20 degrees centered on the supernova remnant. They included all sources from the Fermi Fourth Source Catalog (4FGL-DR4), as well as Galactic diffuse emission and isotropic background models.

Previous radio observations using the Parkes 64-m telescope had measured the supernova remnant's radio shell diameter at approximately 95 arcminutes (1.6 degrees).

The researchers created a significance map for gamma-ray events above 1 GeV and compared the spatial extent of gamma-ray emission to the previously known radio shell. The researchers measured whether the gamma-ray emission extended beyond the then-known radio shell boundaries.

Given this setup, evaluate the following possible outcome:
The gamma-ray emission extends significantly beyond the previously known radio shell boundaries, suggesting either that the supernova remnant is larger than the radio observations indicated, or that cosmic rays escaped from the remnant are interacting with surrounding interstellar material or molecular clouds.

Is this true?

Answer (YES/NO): YES